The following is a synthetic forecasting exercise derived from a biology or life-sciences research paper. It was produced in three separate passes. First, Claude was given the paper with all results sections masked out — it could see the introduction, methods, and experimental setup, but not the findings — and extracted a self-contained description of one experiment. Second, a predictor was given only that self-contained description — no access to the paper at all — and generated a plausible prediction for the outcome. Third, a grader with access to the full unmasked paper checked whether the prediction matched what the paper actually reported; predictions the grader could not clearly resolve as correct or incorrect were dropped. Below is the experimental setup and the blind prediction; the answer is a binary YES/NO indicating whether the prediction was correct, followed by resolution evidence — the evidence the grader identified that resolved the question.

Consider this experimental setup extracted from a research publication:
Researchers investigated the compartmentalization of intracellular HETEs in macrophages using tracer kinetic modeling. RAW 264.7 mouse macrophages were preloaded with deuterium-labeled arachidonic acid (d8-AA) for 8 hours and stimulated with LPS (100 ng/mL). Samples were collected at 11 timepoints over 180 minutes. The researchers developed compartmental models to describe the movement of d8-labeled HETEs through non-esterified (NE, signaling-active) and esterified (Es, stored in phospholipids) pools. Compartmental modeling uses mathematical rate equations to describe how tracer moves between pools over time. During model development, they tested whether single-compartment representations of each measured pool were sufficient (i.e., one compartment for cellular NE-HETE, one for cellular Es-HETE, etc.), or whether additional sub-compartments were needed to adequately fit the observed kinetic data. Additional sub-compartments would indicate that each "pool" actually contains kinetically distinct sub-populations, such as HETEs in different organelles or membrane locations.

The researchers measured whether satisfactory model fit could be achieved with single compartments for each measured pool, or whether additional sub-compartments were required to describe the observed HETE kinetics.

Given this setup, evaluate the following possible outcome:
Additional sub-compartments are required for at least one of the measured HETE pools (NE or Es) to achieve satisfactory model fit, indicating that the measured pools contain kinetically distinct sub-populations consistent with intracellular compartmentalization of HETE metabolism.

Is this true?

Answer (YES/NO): YES